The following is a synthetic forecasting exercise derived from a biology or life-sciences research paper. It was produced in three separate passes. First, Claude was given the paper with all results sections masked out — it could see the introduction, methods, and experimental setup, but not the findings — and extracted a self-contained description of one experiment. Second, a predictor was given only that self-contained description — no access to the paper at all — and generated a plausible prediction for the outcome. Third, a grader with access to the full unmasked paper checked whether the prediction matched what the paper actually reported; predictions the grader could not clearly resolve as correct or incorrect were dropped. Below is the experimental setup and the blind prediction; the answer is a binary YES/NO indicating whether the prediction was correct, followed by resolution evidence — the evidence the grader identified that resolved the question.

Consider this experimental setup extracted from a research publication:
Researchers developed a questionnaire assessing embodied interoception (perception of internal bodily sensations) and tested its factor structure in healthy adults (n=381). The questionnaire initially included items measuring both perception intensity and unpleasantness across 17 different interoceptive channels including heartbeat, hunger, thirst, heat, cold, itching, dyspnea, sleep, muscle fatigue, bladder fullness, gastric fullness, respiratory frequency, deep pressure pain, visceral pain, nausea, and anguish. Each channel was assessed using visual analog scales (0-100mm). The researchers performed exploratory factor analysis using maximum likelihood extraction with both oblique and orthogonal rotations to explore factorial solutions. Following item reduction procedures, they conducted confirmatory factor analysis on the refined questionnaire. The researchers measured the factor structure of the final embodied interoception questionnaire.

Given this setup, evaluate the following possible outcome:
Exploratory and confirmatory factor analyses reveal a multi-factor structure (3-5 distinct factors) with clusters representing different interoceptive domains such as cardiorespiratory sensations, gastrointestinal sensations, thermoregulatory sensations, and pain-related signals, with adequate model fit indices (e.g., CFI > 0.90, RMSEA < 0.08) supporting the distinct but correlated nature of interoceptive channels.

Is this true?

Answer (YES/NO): NO